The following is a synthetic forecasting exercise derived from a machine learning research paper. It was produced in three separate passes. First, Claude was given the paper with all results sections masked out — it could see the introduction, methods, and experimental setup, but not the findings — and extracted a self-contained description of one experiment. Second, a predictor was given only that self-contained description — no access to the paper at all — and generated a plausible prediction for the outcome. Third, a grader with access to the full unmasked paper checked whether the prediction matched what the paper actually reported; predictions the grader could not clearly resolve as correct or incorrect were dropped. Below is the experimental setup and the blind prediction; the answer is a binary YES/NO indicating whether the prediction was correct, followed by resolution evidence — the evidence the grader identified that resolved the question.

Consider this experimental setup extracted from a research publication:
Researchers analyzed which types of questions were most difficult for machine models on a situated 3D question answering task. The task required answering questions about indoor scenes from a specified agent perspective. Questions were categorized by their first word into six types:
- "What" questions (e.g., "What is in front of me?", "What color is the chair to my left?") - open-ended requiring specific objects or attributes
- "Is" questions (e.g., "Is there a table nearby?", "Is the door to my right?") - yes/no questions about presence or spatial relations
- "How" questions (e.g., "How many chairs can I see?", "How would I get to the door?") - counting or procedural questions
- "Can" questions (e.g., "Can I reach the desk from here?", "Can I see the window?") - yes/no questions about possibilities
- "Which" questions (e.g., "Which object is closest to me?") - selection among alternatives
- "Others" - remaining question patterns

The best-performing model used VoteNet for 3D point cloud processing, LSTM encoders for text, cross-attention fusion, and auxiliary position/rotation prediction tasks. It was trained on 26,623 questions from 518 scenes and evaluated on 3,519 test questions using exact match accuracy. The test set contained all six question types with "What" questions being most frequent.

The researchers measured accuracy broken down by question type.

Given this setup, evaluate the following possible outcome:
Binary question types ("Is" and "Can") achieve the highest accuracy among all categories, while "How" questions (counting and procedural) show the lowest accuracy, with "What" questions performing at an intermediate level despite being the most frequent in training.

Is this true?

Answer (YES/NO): NO